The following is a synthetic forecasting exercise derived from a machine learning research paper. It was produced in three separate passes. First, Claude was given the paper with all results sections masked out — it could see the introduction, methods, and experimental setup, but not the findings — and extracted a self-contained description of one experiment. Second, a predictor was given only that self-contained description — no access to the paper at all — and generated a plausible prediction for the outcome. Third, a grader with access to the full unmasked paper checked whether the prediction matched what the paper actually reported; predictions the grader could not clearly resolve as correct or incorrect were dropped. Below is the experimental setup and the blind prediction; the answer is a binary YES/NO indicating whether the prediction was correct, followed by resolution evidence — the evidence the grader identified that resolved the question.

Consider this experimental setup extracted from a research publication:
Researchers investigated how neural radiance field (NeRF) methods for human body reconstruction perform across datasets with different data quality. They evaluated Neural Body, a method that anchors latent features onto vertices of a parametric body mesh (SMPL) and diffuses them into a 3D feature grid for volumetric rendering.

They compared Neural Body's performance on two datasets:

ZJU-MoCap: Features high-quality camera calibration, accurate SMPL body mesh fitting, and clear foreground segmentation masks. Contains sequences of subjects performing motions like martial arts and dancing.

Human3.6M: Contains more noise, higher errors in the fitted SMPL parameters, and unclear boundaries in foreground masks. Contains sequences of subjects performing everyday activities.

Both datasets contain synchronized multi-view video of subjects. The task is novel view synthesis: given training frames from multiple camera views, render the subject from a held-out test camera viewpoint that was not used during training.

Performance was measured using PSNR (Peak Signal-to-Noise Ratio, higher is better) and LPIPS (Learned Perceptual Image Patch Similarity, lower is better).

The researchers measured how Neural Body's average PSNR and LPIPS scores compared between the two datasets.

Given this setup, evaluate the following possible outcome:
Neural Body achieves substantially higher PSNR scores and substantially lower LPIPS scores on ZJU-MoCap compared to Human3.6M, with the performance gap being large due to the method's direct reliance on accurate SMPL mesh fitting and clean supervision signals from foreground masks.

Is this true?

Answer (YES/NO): NO